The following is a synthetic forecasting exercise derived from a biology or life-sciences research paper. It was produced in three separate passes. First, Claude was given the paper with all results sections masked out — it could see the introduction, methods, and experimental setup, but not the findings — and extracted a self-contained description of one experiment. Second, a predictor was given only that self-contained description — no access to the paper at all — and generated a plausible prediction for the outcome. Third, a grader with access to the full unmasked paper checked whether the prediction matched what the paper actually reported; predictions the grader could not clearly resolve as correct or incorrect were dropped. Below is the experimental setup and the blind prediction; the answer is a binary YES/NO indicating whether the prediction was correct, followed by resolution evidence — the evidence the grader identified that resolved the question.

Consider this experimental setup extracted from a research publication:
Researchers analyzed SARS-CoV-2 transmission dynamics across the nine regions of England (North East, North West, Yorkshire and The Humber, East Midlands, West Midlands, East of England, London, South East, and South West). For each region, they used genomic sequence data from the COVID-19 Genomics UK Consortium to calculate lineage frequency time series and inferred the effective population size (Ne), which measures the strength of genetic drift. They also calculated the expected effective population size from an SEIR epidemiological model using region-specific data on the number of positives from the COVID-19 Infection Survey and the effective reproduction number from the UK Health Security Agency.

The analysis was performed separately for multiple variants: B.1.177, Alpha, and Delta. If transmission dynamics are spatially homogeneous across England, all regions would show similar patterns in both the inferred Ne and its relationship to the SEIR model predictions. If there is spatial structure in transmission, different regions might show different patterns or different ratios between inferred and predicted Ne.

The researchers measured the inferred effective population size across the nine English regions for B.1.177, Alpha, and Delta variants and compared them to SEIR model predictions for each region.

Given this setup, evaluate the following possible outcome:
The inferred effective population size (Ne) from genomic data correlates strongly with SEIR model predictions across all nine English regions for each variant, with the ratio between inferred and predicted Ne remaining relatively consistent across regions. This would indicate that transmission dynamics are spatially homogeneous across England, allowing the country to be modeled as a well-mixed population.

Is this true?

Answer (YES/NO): NO